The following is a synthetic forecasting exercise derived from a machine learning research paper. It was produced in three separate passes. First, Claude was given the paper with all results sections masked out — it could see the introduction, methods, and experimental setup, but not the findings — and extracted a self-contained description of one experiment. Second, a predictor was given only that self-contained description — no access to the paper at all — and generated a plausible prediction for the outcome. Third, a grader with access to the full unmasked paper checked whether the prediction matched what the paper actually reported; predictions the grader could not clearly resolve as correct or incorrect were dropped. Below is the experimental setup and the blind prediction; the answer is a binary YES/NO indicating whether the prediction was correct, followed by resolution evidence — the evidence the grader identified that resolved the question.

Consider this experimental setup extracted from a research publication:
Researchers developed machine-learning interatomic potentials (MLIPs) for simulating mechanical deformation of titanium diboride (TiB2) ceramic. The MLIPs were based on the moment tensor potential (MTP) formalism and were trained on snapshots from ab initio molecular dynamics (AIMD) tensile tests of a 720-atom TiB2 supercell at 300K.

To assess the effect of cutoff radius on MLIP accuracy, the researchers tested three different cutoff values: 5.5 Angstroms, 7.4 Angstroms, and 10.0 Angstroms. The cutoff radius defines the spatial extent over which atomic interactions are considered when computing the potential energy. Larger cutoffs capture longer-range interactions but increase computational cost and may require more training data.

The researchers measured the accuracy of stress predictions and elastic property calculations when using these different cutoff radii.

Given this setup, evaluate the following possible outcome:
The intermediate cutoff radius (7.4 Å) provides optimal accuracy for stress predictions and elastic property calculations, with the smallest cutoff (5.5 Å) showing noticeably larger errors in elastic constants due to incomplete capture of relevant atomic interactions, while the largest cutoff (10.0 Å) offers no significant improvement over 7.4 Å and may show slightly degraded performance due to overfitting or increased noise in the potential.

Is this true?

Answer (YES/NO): NO